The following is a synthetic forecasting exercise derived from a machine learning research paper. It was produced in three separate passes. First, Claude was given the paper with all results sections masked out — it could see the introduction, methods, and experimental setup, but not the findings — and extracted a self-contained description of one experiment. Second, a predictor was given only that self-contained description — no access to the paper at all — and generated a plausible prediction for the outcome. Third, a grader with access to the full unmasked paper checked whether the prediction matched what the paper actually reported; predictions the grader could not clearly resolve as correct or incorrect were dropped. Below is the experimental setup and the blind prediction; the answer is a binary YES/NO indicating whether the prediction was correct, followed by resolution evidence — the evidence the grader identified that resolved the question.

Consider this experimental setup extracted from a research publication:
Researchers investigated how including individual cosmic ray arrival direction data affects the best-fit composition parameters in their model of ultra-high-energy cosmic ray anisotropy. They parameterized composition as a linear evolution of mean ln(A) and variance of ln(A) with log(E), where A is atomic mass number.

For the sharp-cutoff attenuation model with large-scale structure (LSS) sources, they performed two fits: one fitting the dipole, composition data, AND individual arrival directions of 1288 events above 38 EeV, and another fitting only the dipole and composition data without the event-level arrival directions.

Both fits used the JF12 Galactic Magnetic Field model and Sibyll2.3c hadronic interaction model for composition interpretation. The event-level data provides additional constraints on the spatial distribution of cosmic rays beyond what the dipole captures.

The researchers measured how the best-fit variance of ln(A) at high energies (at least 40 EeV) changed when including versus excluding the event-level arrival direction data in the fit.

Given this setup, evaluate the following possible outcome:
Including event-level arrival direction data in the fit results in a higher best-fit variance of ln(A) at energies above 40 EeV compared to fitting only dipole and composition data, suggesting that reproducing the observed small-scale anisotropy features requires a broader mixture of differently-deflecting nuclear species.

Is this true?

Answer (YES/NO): NO